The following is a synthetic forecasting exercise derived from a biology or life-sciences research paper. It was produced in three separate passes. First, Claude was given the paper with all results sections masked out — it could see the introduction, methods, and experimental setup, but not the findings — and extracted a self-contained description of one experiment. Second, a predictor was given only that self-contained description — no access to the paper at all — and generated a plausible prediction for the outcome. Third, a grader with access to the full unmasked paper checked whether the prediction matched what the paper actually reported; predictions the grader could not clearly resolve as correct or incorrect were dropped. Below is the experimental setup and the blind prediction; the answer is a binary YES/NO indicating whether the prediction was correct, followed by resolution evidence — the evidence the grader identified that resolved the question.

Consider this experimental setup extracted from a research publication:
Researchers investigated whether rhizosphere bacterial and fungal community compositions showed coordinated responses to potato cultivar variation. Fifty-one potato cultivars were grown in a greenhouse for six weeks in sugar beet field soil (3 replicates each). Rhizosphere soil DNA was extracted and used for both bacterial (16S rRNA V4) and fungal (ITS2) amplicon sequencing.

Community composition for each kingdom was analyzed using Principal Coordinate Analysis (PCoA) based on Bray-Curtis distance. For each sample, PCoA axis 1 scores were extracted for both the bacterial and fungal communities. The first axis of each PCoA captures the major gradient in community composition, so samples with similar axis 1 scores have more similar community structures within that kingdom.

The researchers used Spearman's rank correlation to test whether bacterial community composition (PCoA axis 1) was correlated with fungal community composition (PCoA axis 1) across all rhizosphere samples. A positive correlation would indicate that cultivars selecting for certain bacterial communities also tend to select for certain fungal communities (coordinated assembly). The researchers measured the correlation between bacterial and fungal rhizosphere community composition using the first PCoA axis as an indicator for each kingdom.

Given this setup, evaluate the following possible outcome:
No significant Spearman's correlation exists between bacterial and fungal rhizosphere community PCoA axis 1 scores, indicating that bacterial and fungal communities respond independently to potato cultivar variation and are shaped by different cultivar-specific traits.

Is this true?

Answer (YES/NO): NO